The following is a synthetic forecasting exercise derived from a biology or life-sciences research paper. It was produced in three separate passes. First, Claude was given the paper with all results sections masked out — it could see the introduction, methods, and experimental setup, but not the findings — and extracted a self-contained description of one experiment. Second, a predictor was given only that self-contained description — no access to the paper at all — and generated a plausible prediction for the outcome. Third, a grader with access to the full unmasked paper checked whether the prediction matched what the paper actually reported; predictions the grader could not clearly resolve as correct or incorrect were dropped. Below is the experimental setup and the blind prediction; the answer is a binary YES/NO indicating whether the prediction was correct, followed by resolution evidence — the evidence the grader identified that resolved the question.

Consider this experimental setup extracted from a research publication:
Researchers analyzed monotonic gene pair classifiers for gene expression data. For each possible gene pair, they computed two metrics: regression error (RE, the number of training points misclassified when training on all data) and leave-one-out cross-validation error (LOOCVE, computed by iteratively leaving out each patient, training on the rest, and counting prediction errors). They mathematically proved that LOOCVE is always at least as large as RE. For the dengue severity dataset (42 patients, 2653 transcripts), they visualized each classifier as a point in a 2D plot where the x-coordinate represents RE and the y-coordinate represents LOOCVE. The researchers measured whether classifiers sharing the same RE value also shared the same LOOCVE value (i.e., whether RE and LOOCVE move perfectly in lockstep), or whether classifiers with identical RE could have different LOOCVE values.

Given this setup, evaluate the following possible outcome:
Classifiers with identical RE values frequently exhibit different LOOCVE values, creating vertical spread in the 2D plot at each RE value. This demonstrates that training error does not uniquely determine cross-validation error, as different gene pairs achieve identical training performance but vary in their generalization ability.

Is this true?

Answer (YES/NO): YES